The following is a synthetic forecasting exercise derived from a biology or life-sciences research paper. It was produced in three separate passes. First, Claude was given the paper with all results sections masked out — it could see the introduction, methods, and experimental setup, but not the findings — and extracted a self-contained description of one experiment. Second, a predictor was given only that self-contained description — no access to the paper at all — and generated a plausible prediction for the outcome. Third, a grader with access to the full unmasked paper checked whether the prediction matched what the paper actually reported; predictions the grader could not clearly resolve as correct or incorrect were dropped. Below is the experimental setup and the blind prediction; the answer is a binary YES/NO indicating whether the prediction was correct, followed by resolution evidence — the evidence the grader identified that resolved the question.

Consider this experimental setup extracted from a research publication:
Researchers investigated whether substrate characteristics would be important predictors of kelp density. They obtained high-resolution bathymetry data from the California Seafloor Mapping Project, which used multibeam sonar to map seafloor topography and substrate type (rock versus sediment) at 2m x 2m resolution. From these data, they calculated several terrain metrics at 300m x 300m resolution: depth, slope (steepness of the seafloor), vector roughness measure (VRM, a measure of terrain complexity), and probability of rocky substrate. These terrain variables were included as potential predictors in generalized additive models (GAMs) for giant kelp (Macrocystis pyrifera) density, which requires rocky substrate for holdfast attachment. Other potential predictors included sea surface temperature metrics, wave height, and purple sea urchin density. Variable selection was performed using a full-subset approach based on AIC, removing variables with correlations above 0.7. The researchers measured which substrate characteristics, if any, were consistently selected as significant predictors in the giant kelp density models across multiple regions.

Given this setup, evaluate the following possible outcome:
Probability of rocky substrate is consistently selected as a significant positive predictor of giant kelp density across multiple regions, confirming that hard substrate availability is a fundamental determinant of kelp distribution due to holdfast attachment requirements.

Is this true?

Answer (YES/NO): NO